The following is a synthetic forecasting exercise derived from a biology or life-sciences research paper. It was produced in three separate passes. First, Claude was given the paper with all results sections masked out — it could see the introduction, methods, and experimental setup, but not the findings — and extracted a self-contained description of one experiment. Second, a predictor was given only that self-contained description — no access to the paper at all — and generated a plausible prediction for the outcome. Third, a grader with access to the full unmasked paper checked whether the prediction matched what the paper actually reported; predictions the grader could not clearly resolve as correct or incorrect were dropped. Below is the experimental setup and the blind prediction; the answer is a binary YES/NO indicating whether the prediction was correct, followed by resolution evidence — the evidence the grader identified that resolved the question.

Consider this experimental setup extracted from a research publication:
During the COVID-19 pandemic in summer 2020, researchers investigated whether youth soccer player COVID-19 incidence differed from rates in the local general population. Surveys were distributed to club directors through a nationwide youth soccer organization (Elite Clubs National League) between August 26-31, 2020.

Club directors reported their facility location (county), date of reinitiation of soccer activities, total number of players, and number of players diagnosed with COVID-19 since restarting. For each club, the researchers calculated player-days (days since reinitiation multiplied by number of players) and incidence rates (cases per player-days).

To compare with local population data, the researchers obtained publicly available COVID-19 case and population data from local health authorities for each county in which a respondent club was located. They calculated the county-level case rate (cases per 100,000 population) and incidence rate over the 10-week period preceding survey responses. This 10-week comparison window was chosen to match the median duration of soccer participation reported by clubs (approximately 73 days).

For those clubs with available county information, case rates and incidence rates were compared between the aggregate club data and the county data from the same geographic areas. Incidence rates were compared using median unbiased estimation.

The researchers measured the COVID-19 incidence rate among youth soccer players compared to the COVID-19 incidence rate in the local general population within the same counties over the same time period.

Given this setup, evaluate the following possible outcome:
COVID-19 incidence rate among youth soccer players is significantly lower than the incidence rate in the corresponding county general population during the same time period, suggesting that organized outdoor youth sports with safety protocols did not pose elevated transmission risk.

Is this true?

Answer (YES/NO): YES